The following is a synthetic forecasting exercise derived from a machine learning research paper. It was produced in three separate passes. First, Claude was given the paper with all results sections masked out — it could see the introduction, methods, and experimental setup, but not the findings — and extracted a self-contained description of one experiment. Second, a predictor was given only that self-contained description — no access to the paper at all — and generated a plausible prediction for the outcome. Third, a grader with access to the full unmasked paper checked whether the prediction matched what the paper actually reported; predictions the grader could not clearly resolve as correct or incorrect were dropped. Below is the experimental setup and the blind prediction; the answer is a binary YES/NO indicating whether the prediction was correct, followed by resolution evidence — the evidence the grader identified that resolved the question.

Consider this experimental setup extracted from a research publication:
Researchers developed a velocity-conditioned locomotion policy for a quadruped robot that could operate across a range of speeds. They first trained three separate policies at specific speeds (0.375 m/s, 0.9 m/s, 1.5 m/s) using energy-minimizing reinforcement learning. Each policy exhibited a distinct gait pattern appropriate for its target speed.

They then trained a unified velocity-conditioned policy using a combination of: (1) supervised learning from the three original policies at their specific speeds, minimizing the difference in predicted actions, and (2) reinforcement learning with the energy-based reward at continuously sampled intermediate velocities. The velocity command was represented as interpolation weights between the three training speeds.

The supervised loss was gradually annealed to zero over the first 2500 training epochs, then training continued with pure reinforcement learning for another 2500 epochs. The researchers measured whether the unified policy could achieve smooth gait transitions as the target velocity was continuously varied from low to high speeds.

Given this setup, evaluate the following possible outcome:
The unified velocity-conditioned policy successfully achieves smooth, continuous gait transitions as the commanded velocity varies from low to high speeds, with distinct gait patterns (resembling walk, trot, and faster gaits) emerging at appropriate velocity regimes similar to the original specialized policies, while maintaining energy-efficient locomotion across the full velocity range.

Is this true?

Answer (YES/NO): YES